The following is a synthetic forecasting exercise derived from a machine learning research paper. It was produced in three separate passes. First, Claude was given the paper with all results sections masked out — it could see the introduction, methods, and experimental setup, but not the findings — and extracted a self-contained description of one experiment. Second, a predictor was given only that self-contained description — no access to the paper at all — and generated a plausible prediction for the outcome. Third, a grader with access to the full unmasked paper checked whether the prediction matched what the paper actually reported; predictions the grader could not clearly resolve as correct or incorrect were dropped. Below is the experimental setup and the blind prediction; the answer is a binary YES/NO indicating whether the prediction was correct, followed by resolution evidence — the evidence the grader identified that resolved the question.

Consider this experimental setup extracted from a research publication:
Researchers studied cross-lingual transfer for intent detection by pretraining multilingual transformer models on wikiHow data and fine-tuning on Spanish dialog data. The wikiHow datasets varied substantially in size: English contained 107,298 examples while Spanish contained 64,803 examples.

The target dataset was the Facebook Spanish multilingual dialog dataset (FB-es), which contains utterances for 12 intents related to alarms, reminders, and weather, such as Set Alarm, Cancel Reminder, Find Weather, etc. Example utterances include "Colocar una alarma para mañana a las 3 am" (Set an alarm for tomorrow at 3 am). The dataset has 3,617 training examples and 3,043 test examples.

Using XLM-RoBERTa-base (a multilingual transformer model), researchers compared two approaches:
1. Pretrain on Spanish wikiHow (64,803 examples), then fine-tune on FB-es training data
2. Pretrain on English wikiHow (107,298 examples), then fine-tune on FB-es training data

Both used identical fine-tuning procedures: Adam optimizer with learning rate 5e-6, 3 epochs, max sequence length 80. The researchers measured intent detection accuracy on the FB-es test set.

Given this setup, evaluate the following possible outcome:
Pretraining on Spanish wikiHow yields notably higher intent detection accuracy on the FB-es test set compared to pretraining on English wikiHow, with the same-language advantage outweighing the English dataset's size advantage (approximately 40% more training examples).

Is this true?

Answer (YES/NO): NO